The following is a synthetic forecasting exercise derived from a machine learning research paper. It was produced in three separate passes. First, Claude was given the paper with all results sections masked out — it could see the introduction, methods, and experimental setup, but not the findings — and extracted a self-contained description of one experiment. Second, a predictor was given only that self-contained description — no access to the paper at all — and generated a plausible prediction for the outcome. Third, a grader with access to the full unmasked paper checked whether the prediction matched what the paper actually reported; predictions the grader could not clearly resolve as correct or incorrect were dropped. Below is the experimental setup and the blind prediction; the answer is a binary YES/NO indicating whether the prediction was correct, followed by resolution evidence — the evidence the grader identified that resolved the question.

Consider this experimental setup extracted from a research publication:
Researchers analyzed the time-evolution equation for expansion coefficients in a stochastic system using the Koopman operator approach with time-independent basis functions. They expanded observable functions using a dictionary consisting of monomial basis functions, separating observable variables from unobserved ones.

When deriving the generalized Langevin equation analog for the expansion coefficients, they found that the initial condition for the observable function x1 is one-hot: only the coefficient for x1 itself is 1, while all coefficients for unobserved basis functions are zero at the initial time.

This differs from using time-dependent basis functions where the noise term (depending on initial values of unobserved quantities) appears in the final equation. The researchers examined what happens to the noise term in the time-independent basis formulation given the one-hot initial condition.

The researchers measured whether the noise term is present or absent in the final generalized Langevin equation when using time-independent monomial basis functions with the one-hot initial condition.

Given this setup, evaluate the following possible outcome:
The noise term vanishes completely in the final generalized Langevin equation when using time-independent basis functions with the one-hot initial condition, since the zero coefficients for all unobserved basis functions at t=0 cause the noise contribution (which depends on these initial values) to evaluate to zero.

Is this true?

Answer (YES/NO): YES